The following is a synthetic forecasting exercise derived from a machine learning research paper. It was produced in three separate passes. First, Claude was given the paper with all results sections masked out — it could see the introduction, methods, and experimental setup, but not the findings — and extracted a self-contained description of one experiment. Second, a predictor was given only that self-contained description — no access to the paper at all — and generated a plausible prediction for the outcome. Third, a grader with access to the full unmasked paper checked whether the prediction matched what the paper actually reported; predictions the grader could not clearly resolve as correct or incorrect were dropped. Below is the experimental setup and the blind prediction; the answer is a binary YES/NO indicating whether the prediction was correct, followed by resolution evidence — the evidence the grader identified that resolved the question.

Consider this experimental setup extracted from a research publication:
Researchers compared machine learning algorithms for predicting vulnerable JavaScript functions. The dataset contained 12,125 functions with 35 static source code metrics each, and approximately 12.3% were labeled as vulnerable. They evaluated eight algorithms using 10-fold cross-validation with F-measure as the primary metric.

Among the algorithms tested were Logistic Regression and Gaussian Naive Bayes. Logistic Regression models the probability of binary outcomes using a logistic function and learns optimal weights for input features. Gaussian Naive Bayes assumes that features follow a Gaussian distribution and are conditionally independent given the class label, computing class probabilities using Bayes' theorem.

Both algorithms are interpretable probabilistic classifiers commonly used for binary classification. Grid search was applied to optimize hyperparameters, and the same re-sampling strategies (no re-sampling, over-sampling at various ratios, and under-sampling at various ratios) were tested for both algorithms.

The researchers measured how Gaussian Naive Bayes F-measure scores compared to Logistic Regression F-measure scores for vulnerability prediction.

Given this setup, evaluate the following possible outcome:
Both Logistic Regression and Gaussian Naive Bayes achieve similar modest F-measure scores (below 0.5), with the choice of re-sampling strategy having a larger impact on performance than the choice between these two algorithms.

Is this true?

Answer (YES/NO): NO